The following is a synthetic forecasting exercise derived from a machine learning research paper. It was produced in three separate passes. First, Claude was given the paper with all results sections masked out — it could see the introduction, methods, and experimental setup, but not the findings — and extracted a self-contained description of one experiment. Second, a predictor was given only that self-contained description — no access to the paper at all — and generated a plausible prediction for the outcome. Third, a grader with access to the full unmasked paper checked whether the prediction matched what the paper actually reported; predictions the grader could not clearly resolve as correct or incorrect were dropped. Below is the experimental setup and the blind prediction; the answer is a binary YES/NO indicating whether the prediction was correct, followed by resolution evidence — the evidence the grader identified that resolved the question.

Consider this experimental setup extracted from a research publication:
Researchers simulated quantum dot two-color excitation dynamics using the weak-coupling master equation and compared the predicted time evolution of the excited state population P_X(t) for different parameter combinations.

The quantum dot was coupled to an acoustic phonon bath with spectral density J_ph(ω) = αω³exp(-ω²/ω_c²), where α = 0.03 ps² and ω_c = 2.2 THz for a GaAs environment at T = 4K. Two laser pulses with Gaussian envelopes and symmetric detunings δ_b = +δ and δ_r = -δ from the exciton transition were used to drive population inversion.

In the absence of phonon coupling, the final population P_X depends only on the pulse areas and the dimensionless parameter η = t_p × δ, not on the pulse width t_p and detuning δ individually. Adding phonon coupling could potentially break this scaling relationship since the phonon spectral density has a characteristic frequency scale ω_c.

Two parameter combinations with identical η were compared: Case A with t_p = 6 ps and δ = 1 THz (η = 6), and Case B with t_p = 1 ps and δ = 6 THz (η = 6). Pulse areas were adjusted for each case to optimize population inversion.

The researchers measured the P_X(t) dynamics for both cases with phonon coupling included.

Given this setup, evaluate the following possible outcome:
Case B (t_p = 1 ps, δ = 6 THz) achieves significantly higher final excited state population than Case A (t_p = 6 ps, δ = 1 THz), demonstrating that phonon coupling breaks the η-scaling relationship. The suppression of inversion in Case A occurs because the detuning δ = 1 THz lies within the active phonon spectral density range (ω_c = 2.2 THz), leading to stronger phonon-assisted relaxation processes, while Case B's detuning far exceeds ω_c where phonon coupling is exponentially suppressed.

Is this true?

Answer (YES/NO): YES